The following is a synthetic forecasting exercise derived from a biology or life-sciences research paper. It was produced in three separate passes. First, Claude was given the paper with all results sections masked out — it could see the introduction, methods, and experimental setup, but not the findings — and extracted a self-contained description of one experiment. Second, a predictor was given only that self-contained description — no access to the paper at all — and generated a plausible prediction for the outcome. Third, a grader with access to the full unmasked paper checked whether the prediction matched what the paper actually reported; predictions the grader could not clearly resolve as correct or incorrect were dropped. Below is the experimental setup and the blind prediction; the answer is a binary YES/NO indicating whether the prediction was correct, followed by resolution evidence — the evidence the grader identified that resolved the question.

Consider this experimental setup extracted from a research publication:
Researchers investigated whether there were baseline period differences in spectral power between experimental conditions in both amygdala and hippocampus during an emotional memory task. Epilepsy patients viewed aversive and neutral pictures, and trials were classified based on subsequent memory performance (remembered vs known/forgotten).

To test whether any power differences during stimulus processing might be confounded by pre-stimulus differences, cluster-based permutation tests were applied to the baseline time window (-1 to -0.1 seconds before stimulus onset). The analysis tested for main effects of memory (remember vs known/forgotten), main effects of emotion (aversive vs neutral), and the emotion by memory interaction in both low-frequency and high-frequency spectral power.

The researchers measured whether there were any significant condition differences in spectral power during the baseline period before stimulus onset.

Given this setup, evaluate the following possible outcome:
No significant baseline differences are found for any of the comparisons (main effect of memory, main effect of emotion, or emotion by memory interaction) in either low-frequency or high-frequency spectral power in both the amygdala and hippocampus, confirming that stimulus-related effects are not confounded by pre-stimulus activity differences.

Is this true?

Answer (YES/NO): YES